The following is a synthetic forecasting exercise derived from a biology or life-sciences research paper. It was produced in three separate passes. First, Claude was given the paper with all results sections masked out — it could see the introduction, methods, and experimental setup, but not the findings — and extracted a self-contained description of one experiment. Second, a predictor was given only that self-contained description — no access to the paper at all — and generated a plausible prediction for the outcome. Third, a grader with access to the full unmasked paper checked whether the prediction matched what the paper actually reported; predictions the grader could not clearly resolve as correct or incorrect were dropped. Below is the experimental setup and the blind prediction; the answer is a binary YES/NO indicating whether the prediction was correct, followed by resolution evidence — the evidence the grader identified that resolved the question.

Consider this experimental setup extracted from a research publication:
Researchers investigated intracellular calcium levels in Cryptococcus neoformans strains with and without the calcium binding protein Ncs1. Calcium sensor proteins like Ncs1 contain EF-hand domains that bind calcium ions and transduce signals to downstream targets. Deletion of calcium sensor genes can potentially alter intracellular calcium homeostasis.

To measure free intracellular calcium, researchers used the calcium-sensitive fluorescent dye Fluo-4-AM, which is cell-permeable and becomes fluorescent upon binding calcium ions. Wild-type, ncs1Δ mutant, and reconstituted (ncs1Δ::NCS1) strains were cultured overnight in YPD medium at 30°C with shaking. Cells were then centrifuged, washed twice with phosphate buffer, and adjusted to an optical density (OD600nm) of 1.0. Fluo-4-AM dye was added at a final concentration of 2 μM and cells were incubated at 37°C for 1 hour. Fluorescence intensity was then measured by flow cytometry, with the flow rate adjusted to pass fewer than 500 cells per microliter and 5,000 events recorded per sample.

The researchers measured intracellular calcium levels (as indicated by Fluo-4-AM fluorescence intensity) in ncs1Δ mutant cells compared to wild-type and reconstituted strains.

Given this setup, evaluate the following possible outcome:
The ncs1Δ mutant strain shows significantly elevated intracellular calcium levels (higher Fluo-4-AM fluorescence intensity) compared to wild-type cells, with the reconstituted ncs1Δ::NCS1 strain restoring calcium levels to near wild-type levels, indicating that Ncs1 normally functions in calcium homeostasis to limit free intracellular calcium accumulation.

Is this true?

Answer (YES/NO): YES